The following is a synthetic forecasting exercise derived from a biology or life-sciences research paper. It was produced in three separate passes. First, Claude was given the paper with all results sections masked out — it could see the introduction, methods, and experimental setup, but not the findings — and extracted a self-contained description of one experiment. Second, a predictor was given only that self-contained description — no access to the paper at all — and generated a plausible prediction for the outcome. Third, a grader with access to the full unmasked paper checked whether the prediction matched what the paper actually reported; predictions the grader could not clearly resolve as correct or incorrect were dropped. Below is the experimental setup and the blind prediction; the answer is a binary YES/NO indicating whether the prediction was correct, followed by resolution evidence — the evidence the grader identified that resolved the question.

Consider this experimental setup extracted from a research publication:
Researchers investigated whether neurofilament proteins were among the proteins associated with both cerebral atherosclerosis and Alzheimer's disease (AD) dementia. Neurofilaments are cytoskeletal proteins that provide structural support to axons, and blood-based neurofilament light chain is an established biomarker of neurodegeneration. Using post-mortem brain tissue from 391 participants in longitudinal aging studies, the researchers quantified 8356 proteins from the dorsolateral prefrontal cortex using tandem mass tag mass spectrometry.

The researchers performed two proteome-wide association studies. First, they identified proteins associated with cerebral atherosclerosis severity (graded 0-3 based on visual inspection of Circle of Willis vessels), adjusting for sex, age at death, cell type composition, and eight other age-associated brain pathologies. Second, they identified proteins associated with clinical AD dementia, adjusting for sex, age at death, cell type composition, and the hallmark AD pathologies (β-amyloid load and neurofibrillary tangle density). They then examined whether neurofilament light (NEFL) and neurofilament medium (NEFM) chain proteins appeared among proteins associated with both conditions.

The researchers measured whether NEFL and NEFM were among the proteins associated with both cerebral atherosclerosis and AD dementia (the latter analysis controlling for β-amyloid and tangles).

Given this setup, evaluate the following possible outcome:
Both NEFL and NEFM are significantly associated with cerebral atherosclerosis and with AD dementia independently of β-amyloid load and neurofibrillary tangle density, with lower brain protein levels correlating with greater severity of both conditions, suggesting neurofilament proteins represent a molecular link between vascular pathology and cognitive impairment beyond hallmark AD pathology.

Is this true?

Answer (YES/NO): NO